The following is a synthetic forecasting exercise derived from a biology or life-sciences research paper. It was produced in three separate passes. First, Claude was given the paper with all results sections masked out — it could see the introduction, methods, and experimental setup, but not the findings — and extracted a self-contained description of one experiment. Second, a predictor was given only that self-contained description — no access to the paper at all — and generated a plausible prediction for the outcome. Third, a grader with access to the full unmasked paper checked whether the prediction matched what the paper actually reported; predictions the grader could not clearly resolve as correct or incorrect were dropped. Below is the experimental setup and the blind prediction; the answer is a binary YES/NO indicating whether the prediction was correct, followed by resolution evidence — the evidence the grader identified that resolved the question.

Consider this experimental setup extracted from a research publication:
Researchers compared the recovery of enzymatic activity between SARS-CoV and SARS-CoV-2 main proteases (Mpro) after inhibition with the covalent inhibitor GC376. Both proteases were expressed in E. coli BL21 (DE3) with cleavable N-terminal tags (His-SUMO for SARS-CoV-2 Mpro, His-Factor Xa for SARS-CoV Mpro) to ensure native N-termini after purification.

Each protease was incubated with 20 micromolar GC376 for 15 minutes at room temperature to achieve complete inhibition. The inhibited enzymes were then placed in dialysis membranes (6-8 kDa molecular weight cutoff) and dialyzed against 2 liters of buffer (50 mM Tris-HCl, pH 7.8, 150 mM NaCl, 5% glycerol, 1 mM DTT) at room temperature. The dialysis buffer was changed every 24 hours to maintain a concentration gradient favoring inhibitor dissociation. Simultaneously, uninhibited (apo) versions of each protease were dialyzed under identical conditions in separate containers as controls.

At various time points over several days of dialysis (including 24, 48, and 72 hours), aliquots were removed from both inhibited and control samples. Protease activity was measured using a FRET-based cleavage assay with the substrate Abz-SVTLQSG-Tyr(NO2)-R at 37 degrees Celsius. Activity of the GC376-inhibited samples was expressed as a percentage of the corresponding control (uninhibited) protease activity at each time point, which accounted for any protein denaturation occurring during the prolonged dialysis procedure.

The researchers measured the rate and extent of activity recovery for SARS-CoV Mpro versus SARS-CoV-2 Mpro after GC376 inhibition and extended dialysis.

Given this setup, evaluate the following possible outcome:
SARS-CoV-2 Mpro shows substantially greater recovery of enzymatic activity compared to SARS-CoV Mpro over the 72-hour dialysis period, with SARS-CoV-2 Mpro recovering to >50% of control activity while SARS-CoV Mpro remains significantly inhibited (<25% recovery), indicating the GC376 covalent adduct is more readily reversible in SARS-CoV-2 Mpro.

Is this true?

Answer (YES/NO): NO